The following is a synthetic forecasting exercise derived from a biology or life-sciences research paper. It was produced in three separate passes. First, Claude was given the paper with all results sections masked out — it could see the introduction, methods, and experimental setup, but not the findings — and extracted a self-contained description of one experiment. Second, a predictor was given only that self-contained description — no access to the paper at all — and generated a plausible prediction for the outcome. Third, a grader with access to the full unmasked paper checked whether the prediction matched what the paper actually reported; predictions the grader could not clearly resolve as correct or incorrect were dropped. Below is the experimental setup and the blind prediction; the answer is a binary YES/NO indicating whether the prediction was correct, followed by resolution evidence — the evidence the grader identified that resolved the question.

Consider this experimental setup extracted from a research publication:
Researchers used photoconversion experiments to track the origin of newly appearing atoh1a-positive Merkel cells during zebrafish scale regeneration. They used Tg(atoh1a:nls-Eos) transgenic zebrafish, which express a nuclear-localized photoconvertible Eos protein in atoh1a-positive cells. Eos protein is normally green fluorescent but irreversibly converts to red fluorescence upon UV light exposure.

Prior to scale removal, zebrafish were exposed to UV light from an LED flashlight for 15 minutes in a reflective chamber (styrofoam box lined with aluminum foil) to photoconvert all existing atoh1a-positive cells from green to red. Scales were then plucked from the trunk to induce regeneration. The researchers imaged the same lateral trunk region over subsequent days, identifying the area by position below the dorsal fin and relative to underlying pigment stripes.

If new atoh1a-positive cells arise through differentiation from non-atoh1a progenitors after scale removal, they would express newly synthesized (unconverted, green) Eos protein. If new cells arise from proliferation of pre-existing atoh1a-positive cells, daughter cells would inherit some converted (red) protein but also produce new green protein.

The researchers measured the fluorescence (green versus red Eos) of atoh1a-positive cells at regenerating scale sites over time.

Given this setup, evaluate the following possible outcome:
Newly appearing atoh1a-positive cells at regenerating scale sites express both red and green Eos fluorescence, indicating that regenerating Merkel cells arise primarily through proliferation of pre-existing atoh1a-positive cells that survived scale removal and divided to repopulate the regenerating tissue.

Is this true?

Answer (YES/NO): NO